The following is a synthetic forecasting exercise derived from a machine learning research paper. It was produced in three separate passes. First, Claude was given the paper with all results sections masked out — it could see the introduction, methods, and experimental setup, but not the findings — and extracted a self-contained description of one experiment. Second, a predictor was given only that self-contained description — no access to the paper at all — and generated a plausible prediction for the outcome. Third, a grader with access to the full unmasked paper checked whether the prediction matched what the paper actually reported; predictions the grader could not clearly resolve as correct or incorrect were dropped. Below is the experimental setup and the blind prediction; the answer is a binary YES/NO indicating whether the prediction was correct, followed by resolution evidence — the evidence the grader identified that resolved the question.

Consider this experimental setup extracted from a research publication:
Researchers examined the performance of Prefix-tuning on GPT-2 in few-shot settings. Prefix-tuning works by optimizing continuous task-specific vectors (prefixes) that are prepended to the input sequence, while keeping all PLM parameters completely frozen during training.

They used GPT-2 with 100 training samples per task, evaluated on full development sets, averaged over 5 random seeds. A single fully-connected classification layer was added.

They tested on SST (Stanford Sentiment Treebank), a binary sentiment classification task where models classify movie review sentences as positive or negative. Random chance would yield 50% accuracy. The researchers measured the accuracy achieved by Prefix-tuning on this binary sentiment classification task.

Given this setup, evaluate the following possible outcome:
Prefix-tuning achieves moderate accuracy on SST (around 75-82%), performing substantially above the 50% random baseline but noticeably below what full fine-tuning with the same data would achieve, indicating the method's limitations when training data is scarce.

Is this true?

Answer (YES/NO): NO